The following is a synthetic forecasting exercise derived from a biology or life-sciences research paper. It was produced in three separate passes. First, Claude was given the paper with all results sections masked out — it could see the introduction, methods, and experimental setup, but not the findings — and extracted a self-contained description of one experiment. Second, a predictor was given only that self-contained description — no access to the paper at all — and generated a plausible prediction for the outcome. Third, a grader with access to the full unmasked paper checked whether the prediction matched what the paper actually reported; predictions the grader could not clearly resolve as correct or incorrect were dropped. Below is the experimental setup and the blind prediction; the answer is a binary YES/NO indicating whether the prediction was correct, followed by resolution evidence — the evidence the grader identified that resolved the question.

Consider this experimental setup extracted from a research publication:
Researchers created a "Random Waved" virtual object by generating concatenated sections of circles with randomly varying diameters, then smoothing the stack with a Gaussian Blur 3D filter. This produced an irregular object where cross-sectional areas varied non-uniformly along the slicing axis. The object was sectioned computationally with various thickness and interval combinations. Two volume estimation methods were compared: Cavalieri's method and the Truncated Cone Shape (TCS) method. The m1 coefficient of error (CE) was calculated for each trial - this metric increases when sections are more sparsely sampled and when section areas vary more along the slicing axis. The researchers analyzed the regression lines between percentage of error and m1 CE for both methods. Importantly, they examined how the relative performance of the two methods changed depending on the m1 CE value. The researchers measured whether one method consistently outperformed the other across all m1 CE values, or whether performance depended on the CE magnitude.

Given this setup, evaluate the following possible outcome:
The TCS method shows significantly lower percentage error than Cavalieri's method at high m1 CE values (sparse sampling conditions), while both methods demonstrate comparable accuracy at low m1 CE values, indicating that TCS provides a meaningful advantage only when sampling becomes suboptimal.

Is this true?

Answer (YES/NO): NO